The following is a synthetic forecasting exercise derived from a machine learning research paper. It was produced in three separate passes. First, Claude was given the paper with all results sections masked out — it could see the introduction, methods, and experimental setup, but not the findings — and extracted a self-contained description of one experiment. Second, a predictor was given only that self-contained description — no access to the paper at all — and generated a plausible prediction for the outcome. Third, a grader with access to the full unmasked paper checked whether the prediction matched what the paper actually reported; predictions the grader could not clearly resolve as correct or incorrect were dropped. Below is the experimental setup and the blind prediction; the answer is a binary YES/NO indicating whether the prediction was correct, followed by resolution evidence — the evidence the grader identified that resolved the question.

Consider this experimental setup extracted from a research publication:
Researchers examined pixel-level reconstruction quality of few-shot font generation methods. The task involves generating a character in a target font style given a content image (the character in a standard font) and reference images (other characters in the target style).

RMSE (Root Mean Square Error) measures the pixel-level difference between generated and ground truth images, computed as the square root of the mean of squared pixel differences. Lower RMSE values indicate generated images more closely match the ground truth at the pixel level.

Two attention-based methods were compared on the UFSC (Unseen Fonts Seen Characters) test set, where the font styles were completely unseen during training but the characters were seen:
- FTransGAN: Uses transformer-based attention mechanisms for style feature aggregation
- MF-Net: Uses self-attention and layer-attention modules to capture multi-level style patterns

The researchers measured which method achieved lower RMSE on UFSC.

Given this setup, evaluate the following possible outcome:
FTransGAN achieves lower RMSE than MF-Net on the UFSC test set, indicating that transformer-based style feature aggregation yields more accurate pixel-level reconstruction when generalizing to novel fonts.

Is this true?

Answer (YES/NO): YES